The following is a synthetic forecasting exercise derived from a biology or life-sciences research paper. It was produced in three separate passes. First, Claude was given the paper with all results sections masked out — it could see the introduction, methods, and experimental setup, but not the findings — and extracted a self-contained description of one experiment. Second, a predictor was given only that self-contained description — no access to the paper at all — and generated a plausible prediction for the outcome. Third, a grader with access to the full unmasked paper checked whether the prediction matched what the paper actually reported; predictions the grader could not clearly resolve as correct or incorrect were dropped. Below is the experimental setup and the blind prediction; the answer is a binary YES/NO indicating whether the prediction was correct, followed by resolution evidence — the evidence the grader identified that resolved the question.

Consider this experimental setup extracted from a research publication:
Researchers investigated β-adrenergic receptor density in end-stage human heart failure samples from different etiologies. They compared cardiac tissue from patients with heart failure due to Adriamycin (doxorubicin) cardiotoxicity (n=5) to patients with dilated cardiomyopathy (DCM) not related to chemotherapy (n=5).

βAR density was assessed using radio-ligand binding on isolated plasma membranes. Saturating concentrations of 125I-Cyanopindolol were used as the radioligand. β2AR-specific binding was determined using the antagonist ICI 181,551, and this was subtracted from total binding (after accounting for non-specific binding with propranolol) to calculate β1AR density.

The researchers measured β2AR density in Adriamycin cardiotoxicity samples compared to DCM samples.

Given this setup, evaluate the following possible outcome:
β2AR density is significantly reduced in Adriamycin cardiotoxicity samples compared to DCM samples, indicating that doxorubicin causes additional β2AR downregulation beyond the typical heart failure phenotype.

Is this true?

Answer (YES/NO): NO